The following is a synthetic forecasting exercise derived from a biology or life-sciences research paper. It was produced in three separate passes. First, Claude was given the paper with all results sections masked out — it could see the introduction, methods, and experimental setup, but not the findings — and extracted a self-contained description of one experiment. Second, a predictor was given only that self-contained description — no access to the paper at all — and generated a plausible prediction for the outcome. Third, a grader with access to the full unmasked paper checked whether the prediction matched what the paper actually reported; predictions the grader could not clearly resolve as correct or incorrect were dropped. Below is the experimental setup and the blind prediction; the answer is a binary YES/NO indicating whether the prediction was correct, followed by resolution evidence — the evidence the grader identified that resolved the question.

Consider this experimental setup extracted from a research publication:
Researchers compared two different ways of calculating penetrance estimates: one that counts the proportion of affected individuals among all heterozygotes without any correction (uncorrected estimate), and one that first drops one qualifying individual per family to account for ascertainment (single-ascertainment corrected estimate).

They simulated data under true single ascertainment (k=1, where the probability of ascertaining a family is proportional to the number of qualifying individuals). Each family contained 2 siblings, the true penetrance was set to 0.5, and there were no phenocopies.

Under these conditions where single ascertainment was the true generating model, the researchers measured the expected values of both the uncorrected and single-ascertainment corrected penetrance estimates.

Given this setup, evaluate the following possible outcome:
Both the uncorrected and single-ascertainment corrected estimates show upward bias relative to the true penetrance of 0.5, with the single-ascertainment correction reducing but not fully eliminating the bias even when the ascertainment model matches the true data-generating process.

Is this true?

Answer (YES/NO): NO